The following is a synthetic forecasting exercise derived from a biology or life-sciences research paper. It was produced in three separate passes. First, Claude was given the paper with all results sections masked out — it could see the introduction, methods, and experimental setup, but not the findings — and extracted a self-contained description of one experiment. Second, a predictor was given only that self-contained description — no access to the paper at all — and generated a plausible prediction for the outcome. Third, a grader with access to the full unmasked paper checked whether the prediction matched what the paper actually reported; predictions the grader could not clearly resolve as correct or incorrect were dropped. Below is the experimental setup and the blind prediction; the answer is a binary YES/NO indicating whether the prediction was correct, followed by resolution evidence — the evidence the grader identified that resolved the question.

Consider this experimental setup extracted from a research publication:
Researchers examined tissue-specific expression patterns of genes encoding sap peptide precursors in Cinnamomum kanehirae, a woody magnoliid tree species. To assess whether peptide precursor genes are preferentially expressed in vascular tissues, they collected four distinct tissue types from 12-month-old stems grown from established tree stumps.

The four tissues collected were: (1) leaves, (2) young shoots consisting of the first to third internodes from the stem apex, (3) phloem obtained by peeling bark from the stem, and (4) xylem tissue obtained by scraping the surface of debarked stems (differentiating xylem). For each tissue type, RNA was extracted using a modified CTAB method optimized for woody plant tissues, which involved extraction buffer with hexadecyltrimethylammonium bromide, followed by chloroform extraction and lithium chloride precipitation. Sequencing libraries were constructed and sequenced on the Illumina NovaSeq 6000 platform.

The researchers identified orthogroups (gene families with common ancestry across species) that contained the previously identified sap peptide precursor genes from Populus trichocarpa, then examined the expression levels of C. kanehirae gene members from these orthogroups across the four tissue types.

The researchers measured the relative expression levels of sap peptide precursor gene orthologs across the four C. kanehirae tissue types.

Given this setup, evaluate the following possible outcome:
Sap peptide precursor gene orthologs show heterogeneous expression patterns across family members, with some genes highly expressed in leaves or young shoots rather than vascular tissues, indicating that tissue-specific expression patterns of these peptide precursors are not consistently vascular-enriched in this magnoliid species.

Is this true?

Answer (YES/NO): NO